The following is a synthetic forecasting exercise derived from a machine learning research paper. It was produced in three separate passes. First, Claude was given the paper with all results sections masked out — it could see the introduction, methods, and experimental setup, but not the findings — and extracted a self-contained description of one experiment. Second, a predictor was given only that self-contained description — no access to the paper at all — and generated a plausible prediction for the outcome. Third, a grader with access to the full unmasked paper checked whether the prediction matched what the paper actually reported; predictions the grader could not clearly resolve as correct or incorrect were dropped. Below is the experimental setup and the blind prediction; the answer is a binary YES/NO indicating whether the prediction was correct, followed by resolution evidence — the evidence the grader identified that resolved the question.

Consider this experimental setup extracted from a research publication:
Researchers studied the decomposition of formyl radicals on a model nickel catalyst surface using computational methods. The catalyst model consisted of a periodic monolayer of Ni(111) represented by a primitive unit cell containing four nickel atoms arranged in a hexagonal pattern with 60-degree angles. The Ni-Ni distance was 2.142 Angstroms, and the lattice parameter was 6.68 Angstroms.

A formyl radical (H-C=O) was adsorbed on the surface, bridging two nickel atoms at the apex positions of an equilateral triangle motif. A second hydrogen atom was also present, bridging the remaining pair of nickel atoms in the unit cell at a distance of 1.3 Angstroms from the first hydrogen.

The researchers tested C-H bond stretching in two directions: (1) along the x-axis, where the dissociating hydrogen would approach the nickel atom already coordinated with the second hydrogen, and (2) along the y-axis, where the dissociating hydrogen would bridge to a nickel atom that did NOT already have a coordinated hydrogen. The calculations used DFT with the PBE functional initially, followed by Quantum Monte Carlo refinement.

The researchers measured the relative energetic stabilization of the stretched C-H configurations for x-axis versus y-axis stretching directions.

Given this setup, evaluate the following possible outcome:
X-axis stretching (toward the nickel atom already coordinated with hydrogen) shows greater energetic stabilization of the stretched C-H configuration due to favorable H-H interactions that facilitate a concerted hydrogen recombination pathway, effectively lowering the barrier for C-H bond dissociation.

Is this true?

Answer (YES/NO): NO